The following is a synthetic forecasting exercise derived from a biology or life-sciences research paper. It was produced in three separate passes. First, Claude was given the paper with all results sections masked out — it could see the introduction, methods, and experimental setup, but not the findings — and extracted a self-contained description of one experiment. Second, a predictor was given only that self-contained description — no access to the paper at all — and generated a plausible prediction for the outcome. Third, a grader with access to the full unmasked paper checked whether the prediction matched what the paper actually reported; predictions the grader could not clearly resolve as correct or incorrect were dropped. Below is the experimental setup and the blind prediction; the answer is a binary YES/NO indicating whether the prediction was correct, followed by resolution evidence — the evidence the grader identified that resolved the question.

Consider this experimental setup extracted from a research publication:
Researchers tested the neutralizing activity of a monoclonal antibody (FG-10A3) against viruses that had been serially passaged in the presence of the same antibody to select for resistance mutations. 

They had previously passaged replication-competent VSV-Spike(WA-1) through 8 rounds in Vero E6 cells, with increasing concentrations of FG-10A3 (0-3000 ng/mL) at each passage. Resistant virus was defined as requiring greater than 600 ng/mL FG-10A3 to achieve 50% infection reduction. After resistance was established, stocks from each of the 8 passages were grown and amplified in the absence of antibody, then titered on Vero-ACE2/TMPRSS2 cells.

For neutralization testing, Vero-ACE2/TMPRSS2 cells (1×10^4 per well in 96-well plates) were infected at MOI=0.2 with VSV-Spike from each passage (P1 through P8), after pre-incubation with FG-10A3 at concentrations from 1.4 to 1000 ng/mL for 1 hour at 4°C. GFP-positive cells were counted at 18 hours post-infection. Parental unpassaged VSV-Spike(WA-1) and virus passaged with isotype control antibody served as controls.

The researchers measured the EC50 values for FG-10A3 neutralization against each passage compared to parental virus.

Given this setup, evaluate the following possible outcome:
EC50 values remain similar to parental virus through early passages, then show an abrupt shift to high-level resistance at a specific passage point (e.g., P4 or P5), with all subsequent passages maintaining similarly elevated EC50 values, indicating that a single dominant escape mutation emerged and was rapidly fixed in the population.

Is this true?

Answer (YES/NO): YES